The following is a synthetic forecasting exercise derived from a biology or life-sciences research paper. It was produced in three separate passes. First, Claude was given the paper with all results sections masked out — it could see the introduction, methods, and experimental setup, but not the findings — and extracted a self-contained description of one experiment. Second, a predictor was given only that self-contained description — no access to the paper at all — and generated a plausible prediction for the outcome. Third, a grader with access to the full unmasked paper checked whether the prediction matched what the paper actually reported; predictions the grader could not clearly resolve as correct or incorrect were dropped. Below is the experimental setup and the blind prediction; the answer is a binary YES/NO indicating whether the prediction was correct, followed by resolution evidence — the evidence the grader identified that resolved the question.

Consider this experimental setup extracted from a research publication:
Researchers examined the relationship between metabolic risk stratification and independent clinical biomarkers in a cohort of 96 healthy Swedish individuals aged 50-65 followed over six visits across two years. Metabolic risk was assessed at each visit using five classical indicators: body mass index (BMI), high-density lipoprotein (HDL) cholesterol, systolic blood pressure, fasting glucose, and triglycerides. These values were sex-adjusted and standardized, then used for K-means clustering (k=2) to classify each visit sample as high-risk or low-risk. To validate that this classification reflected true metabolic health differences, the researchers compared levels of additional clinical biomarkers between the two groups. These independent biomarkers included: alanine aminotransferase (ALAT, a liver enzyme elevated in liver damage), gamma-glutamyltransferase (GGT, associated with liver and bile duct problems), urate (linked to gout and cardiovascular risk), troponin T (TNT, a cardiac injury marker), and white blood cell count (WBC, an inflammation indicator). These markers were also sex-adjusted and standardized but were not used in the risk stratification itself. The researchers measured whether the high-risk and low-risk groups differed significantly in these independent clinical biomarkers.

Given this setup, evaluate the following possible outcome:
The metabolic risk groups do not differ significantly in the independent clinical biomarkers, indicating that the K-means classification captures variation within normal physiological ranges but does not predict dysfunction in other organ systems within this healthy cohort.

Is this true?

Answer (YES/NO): NO